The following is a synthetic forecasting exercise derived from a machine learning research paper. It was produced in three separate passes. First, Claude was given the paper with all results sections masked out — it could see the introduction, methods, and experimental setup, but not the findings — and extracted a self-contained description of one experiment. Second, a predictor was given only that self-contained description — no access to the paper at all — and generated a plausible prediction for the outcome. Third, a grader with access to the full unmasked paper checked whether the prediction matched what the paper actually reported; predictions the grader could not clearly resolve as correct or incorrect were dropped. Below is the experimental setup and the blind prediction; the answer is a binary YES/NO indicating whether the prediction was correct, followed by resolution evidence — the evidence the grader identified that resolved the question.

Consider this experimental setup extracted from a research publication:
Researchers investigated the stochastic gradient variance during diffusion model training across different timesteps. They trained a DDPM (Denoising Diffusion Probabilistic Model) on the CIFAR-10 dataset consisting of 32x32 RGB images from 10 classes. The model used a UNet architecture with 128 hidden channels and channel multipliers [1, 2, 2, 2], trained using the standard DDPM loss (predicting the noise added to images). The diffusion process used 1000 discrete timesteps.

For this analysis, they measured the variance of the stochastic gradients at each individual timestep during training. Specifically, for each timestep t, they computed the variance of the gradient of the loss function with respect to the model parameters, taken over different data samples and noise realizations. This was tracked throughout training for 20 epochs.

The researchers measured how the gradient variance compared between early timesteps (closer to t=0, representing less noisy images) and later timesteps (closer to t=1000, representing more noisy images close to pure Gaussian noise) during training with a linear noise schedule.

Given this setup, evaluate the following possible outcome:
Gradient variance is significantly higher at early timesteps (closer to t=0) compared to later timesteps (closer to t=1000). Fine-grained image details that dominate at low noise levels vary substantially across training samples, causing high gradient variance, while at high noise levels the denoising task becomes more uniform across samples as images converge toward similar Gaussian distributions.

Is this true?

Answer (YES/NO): YES